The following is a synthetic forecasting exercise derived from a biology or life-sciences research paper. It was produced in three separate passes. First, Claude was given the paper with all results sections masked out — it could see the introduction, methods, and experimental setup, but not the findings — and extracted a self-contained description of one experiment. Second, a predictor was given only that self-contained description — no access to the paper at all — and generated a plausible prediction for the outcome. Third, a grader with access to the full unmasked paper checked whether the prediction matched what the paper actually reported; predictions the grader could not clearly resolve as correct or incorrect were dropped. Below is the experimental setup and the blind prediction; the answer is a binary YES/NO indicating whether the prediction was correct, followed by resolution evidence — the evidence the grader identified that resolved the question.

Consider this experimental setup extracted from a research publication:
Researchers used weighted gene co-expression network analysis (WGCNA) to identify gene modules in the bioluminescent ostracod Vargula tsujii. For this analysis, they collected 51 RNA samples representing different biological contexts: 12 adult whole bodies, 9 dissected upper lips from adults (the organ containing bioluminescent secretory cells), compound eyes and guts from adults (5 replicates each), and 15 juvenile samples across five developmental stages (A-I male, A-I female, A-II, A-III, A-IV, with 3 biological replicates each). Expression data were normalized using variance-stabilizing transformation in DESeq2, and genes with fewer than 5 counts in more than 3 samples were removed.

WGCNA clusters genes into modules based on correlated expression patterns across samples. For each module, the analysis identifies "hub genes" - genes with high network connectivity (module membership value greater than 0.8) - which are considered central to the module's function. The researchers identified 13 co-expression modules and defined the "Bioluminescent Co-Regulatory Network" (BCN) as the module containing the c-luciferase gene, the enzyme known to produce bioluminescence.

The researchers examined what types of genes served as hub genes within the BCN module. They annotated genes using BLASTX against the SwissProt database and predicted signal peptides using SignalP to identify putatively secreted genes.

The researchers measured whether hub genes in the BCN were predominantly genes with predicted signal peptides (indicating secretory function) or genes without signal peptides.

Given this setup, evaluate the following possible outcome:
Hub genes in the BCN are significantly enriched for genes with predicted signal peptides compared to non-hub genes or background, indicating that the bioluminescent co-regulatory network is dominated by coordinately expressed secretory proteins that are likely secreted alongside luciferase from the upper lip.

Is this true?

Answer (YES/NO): NO